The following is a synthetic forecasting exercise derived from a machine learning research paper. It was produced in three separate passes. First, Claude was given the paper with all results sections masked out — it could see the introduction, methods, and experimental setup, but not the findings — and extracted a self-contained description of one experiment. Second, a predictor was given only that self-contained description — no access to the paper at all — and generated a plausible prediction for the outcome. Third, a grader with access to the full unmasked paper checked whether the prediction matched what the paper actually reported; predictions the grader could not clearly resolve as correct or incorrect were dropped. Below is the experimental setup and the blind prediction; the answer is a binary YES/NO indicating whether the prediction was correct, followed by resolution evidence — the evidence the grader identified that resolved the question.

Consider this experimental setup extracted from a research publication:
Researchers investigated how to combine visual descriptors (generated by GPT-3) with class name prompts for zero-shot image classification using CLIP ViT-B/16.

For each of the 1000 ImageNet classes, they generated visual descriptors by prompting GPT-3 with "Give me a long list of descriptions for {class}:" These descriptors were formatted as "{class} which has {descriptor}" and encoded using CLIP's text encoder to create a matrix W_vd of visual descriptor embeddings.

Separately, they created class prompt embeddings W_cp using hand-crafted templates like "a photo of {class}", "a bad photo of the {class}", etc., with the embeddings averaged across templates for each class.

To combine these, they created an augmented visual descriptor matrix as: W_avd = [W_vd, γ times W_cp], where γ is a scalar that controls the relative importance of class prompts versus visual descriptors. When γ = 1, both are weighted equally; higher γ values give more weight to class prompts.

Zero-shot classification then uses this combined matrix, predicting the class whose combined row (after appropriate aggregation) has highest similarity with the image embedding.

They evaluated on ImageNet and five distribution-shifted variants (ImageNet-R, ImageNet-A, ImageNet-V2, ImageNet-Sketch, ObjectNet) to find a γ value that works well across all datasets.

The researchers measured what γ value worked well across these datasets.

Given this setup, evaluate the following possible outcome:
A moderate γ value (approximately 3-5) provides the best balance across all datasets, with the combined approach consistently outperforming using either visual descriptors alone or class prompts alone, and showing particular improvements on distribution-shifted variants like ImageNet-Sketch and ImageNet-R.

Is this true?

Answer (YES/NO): NO